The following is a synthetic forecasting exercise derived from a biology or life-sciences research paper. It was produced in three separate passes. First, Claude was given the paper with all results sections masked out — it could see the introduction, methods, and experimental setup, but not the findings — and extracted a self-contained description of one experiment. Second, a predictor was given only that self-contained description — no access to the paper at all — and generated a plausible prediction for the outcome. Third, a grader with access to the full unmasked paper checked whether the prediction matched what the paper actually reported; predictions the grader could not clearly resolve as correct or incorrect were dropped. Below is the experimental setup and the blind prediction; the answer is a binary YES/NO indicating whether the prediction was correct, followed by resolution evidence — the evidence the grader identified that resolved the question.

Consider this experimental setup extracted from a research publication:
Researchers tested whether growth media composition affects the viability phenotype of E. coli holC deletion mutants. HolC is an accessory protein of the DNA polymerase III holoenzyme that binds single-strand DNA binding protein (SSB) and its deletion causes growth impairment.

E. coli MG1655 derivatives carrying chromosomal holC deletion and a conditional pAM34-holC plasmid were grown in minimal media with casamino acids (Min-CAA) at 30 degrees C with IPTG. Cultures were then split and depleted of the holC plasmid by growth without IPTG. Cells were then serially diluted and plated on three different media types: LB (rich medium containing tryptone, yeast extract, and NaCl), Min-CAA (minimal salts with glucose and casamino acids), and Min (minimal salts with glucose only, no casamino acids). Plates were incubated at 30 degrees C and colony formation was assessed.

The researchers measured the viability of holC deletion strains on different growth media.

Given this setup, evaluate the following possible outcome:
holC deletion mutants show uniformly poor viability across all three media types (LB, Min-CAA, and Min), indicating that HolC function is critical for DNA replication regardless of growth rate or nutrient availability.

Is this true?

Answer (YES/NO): NO